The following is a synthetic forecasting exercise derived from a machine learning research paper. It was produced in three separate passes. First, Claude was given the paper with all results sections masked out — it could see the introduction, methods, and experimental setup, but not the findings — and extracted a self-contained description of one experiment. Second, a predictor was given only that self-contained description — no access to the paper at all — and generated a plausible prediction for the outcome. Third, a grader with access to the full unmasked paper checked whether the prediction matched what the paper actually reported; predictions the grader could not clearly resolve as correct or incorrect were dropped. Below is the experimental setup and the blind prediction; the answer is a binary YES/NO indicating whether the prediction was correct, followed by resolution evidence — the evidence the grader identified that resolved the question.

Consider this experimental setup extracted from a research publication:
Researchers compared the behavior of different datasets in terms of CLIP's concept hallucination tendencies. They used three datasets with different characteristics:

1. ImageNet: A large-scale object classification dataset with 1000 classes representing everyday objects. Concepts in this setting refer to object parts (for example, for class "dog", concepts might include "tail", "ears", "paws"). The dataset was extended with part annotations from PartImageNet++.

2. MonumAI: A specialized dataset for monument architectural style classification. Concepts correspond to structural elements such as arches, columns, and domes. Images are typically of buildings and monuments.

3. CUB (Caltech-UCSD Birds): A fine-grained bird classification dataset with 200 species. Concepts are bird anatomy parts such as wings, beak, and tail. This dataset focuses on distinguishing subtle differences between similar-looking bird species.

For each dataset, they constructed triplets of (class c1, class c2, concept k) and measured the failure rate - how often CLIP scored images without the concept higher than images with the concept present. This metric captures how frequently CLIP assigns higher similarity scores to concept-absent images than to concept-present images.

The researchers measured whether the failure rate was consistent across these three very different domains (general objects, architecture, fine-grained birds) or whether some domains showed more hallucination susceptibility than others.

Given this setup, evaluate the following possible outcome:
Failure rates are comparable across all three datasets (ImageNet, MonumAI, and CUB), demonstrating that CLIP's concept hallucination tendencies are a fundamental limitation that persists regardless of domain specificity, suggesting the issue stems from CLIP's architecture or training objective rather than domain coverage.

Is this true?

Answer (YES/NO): YES